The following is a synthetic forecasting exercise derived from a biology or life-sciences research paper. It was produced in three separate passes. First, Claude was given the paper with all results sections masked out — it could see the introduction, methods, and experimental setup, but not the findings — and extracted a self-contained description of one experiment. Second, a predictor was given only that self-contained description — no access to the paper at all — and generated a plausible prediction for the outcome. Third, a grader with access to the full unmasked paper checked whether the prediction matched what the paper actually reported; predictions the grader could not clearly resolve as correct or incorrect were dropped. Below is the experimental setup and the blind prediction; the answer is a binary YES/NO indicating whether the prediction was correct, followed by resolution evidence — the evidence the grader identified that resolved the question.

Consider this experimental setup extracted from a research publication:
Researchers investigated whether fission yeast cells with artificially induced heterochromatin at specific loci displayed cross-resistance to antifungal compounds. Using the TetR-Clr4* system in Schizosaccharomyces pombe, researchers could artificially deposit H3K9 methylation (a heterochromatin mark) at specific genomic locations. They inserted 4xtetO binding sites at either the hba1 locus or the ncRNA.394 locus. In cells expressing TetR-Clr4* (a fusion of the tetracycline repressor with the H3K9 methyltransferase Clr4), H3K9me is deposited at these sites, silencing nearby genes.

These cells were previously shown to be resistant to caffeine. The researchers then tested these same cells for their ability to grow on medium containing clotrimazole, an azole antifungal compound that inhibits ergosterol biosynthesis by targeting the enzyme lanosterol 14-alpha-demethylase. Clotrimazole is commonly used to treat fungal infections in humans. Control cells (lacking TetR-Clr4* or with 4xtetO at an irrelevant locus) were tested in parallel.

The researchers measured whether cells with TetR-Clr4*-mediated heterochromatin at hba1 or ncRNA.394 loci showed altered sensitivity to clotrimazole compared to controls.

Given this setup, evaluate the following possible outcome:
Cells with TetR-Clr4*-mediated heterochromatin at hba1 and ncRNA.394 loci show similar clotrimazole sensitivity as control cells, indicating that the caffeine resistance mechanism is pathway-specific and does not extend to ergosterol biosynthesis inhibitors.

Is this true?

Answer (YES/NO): NO